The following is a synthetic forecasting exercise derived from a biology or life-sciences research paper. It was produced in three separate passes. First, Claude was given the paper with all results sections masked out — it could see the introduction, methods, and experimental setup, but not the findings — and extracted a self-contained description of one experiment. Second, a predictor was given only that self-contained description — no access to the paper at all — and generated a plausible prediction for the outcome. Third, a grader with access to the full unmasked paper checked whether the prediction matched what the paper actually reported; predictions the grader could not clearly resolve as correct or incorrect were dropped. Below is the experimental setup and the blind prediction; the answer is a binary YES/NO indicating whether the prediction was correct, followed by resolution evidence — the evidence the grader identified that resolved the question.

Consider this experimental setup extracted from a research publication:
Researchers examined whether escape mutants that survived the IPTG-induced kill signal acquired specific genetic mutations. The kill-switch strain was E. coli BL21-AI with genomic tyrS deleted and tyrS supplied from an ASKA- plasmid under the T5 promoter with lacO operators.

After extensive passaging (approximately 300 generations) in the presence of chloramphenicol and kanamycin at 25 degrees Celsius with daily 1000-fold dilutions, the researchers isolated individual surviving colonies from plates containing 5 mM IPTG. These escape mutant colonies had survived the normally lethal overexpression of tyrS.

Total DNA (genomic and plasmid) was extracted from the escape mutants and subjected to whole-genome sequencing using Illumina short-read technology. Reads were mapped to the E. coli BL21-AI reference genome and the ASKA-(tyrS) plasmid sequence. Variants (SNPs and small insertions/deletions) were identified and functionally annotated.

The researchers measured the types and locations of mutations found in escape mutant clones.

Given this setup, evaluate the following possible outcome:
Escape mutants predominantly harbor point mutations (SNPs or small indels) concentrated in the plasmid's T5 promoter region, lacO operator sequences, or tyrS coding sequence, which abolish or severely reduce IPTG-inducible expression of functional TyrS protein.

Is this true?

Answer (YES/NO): NO